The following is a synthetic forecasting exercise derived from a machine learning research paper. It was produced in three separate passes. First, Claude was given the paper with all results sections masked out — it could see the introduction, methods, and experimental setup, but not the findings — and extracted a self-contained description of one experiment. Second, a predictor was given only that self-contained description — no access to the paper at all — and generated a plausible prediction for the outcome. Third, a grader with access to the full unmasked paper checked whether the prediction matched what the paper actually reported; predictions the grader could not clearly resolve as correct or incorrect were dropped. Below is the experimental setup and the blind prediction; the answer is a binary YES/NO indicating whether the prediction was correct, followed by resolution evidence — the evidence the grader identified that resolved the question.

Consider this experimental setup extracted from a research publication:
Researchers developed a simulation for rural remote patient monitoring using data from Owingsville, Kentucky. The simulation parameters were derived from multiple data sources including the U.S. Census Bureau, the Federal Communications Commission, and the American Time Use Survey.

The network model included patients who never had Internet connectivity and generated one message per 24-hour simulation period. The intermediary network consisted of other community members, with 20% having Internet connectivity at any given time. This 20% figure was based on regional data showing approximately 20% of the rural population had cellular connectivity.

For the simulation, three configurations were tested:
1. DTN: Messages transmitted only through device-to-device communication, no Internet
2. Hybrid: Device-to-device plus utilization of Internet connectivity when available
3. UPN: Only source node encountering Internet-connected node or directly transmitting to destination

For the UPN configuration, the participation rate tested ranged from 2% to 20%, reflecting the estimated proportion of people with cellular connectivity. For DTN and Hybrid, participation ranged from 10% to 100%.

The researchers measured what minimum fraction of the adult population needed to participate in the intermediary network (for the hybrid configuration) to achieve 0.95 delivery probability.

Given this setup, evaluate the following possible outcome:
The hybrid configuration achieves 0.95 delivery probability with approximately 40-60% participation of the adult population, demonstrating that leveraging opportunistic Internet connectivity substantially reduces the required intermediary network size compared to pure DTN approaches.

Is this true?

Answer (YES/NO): NO